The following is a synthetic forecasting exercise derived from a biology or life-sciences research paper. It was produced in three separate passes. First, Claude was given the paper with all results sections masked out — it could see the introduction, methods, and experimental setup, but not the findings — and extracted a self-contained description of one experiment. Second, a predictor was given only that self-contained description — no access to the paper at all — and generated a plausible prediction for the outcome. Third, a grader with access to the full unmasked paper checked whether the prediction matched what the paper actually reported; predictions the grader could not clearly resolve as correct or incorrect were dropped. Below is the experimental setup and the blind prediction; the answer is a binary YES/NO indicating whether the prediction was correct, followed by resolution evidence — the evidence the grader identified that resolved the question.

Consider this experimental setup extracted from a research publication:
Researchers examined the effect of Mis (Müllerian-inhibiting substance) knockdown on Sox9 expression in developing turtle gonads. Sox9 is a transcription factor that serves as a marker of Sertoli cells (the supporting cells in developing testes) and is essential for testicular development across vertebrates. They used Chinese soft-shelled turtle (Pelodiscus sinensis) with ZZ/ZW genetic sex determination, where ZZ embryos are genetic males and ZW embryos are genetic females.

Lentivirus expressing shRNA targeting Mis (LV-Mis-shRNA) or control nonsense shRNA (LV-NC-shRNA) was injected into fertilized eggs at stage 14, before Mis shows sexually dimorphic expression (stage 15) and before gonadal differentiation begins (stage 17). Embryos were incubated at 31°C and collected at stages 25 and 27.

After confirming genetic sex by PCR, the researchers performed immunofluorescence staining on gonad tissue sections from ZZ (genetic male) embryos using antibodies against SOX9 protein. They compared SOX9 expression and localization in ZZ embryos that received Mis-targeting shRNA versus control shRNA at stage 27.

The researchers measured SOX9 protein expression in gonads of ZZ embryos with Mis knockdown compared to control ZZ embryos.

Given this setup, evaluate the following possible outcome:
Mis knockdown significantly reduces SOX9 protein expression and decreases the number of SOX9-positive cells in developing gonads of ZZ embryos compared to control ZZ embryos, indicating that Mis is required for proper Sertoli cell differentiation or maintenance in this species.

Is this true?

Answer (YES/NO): YES